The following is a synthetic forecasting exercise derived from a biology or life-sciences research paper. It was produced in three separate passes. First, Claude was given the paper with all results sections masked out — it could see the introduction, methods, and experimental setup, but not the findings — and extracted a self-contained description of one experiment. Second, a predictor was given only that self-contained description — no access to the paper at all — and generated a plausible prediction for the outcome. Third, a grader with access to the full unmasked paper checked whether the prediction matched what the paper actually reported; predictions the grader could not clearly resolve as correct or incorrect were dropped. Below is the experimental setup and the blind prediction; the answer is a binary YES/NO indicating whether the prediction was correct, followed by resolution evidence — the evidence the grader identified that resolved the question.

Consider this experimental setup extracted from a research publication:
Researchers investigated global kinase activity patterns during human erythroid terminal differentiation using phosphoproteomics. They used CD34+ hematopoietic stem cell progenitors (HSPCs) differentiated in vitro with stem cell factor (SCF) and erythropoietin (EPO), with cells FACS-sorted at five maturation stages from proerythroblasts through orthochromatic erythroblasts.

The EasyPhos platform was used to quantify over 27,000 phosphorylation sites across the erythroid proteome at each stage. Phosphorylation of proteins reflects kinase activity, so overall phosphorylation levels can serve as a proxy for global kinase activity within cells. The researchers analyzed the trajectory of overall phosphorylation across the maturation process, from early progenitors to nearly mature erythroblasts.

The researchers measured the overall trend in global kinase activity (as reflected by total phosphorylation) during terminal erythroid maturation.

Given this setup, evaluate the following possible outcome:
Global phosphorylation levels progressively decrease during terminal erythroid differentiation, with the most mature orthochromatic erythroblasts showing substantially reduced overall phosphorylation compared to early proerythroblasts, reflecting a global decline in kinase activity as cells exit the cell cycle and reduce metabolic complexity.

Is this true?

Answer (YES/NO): YES